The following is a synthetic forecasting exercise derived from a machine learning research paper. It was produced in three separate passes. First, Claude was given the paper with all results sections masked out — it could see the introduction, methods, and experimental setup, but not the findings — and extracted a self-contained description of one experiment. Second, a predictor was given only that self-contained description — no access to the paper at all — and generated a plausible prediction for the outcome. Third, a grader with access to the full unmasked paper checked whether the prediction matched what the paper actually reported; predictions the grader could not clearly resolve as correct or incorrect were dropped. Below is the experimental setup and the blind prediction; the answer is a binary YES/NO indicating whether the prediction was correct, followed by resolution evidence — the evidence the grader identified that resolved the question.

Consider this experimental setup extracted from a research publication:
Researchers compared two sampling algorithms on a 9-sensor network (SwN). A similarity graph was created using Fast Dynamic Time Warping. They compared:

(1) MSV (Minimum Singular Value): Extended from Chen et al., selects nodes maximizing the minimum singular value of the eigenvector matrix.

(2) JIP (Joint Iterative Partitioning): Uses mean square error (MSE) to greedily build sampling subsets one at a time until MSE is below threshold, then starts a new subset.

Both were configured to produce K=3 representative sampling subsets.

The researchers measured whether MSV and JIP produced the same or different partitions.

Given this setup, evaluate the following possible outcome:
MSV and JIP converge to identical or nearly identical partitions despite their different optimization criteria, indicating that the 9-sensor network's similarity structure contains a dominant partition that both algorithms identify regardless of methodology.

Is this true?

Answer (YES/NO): YES